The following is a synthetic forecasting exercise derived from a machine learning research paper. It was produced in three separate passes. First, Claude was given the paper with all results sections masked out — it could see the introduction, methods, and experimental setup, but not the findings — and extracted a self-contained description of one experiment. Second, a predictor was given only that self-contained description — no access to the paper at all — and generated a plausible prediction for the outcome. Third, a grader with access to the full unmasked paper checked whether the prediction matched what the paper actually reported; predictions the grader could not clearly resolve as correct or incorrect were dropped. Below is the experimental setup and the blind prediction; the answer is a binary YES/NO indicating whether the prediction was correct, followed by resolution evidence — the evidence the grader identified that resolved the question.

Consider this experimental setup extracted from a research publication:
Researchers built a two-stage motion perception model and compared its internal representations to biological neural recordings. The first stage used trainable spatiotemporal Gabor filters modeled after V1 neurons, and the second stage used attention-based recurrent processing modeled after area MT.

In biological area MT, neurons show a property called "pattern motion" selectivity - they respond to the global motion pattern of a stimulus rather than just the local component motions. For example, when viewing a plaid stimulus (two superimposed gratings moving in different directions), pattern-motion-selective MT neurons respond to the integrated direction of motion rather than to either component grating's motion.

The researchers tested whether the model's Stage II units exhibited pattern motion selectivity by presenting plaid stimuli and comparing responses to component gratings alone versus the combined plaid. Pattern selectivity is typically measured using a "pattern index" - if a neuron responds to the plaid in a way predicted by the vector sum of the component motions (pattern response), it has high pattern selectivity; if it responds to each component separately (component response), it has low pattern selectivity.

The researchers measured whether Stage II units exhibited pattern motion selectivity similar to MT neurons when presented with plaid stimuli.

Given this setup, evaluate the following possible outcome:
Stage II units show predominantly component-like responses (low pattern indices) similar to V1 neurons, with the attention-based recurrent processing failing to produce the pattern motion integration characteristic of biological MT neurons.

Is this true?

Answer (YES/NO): NO